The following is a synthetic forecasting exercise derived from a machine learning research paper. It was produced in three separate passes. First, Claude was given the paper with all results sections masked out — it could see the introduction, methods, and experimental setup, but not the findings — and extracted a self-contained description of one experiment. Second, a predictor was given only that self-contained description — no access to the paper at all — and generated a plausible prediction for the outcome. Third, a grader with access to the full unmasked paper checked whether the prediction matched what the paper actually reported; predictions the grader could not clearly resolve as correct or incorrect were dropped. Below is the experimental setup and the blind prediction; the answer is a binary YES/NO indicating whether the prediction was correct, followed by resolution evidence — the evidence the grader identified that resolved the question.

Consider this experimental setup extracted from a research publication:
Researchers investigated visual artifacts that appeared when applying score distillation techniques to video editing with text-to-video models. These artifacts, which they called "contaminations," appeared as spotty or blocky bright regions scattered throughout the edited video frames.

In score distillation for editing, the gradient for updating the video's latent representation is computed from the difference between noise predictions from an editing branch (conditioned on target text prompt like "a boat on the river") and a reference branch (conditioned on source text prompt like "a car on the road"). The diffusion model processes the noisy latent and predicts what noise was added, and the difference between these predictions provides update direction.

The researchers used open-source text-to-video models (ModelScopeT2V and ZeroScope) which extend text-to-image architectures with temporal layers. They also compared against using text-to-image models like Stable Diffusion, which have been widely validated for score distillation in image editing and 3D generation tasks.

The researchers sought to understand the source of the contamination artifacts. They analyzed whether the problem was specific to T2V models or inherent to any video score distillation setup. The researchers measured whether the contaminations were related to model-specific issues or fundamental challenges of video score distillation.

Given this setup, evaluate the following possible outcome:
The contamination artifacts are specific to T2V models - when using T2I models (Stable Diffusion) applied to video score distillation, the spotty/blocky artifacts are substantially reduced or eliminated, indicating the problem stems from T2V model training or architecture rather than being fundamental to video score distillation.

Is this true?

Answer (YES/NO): YES